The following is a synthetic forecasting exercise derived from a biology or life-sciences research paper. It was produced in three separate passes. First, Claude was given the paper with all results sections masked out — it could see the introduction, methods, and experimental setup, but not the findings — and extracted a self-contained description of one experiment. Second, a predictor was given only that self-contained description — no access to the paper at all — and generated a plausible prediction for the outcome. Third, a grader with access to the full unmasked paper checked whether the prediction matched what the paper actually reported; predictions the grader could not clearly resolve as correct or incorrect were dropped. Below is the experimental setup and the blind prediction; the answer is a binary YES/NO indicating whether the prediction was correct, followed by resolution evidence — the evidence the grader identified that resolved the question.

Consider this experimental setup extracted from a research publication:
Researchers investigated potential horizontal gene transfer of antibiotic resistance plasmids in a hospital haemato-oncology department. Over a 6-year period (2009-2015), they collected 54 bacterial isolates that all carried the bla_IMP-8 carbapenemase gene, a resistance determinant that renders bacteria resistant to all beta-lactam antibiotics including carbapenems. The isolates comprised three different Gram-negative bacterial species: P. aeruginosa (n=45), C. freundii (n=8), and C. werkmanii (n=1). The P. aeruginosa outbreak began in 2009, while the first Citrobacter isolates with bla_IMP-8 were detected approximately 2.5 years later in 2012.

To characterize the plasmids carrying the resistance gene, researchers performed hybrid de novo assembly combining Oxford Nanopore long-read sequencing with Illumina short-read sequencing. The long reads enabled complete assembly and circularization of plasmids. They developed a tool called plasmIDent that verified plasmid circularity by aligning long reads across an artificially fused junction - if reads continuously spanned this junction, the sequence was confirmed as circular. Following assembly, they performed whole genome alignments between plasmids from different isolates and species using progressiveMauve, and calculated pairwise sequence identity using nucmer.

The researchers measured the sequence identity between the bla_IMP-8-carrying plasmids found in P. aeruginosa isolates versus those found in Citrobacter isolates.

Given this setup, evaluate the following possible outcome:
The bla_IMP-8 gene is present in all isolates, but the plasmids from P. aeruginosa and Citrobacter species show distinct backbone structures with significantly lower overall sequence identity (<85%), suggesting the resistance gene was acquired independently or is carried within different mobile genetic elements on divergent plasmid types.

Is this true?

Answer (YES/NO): NO